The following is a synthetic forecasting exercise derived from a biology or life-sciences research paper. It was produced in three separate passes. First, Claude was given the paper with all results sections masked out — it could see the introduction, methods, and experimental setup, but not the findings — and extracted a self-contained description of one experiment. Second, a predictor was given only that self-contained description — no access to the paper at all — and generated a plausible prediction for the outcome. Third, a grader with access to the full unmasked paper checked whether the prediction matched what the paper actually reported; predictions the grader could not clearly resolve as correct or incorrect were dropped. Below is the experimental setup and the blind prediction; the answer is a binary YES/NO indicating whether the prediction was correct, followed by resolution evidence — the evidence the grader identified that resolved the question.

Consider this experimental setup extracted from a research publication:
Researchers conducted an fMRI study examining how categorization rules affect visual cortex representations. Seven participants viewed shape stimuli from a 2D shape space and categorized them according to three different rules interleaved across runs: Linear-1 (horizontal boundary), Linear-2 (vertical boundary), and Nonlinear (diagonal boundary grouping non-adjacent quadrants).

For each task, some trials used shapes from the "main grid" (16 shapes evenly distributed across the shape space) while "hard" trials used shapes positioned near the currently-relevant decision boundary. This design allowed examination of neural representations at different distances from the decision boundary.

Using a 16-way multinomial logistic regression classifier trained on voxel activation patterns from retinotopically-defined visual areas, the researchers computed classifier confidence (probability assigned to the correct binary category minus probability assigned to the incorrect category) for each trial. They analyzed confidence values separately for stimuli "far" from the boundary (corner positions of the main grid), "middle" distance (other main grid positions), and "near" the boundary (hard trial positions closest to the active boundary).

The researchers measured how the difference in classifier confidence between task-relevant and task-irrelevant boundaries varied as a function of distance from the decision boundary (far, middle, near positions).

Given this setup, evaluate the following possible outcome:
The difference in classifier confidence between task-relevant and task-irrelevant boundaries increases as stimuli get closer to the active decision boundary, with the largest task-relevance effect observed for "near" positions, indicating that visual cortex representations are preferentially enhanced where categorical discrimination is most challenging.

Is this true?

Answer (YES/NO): YES